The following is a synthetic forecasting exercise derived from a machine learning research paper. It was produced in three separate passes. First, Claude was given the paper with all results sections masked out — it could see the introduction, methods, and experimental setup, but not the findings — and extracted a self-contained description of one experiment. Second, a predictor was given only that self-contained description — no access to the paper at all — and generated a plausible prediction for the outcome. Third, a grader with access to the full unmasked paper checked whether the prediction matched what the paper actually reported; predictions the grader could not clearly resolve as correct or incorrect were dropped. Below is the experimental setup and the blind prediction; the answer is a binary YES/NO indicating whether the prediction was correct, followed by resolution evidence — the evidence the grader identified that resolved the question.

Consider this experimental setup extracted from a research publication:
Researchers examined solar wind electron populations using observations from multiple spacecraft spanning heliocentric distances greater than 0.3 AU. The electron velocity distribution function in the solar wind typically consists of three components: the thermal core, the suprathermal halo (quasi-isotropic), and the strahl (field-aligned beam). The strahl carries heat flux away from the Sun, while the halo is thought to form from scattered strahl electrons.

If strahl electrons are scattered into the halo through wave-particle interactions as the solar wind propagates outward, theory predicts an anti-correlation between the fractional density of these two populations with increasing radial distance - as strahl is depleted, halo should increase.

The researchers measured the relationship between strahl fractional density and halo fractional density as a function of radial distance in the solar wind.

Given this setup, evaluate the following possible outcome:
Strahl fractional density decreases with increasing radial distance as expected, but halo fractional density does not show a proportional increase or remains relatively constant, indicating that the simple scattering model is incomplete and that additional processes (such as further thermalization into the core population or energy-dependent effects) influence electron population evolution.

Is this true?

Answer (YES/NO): NO